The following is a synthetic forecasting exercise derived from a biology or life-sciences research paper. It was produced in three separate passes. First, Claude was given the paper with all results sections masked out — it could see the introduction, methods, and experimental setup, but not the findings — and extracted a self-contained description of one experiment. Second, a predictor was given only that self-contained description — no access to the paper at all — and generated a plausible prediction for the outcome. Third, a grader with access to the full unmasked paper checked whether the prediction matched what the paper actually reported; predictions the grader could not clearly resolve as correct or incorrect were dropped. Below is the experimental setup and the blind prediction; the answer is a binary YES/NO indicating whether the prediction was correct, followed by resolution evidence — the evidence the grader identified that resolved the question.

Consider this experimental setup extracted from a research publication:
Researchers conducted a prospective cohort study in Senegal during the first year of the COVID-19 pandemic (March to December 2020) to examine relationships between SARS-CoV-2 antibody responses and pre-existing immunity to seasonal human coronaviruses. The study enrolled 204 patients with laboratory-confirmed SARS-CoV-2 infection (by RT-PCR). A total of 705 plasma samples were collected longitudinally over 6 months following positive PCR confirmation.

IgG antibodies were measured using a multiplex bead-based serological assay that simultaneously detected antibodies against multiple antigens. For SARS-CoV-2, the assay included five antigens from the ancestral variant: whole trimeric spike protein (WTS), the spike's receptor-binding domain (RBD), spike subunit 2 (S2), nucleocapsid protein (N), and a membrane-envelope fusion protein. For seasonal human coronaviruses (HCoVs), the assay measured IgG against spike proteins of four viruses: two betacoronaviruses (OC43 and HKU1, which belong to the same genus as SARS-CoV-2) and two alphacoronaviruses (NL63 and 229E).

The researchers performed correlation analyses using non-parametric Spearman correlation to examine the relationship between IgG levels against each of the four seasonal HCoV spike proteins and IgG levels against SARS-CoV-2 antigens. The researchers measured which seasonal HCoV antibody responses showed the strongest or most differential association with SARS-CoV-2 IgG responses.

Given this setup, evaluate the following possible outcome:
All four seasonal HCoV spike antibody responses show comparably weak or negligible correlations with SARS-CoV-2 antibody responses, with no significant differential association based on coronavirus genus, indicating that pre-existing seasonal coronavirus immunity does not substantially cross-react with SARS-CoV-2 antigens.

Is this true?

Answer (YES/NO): NO